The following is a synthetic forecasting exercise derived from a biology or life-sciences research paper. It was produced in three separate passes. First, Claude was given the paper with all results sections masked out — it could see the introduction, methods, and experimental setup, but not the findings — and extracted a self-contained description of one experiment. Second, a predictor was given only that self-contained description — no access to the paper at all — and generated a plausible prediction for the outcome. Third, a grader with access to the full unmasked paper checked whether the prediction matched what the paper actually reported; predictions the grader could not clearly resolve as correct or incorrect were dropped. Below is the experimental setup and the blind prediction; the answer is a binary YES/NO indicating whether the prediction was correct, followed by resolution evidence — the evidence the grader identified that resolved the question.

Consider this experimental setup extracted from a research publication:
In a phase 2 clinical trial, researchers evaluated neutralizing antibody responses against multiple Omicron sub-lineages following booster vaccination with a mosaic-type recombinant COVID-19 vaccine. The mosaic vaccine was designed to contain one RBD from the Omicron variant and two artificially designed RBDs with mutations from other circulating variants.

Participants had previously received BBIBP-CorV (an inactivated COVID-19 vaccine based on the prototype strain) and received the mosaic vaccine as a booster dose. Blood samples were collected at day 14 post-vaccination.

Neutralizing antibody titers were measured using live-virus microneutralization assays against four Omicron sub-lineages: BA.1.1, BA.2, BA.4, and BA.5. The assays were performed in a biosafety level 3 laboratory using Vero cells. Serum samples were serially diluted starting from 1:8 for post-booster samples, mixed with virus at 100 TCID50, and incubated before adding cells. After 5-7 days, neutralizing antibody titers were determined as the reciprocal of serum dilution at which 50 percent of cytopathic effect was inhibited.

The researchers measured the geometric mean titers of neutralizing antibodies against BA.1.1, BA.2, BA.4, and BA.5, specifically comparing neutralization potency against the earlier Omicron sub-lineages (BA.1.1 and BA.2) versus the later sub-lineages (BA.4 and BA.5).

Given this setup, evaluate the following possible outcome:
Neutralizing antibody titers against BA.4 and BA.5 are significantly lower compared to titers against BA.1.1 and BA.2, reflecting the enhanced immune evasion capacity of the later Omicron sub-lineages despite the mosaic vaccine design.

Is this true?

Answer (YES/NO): NO